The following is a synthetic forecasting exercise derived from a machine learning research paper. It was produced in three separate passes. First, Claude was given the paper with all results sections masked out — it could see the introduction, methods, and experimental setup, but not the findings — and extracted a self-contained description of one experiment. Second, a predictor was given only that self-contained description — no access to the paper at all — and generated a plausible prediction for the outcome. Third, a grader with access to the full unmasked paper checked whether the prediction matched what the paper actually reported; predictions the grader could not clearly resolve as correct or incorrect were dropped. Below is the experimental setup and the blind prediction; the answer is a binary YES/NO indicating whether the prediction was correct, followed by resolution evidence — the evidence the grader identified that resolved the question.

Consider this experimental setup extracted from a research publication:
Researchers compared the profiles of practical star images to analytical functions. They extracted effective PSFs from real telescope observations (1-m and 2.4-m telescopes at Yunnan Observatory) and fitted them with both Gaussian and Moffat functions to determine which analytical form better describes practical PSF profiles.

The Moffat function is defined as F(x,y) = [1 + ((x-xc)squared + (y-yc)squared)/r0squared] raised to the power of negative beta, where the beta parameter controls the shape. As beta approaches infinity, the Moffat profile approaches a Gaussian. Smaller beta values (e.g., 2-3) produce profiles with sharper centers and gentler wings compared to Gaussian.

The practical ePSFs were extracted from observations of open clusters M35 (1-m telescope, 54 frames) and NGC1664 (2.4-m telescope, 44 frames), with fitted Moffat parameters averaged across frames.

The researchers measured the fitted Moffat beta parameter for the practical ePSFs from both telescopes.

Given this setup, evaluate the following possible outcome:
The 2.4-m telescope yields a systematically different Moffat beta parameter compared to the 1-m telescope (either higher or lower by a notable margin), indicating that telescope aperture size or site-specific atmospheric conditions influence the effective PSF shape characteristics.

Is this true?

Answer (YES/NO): YES